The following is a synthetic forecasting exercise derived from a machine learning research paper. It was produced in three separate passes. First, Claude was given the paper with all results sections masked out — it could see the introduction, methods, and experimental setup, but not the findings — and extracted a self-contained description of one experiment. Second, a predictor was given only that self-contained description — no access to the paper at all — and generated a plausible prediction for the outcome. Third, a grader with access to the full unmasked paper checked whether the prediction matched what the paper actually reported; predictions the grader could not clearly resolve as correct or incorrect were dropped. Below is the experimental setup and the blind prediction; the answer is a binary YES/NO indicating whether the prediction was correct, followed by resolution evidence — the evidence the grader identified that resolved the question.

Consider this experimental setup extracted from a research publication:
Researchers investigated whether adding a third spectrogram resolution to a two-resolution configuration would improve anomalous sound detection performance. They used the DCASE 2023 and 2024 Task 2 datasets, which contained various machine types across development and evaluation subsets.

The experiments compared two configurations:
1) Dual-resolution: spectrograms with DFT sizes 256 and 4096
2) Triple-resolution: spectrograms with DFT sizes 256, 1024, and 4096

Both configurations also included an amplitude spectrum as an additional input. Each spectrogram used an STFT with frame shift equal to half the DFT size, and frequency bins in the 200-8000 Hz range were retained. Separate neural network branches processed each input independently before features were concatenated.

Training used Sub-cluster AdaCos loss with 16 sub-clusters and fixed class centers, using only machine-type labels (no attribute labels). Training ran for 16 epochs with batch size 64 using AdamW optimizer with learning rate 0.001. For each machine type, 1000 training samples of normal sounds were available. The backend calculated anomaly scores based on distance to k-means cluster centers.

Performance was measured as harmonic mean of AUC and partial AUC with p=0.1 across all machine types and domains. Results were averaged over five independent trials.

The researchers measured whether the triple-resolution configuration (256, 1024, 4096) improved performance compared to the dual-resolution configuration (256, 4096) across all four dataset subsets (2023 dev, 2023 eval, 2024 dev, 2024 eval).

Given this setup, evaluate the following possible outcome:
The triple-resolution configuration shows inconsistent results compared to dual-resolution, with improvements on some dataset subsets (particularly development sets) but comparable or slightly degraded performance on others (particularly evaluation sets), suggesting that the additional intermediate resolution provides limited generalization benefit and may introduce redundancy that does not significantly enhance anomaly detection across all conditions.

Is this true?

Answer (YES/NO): NO